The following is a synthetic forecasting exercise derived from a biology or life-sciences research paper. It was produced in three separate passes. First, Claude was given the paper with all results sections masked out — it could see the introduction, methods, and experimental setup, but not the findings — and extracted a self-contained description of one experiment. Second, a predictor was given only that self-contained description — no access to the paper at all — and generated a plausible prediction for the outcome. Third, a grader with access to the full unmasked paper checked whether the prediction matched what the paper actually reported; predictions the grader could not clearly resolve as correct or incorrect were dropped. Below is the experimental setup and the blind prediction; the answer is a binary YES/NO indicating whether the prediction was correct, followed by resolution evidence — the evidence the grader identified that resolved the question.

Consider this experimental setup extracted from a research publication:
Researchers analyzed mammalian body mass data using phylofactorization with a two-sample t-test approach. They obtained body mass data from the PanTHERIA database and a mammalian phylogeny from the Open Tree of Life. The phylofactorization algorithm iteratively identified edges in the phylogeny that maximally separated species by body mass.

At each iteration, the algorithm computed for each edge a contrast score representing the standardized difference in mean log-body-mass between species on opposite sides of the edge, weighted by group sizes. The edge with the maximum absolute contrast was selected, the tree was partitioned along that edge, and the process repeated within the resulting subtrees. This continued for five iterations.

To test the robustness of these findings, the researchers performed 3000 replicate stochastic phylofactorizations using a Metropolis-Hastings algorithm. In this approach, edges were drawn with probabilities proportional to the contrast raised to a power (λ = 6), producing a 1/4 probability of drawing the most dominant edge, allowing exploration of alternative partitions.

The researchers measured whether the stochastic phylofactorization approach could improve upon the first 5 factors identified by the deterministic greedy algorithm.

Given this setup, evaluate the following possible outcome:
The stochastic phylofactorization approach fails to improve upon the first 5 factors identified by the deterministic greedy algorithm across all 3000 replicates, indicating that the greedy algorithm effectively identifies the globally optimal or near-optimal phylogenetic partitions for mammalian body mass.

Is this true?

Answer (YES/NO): YES